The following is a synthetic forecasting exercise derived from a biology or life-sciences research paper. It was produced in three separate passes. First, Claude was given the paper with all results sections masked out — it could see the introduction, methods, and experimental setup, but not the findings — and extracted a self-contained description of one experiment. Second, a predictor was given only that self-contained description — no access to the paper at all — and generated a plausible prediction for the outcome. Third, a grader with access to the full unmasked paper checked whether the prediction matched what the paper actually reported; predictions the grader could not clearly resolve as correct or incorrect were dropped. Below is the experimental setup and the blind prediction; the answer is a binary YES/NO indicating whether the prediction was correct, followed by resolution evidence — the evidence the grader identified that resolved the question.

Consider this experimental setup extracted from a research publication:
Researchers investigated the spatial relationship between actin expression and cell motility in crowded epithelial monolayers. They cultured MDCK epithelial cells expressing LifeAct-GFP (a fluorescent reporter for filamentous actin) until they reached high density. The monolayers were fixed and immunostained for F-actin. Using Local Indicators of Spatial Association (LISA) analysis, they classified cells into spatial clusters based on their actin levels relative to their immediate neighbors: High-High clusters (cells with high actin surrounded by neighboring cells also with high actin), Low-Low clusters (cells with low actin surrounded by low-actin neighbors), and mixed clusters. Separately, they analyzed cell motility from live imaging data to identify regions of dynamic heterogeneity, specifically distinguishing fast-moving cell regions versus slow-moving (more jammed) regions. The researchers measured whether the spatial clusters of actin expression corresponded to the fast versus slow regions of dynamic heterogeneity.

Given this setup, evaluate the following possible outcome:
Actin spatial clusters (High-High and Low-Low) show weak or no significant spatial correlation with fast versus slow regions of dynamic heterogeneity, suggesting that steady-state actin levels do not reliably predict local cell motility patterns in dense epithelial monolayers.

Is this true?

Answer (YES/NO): NO